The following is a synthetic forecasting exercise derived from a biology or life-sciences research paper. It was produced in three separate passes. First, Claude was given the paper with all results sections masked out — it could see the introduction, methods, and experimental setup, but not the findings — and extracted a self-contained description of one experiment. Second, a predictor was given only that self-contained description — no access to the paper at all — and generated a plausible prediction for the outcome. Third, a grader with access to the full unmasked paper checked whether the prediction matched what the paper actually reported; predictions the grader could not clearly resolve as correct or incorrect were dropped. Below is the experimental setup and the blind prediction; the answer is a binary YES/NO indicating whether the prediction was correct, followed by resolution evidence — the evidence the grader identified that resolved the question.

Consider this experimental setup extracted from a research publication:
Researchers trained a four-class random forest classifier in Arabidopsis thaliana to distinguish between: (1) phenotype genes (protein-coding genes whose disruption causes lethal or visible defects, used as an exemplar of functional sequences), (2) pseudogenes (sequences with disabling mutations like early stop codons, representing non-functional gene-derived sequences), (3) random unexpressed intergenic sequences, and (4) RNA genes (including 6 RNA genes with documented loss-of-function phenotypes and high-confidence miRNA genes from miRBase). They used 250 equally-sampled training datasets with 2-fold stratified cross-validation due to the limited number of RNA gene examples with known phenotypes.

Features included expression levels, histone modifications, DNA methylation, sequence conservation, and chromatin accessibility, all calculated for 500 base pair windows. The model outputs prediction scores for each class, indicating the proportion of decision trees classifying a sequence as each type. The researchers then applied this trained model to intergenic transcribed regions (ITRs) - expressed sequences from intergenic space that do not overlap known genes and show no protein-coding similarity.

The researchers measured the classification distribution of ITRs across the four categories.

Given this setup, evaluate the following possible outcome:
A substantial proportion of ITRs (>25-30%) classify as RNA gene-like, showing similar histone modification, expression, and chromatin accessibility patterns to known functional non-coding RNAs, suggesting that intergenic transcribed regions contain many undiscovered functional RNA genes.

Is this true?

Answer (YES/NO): NO